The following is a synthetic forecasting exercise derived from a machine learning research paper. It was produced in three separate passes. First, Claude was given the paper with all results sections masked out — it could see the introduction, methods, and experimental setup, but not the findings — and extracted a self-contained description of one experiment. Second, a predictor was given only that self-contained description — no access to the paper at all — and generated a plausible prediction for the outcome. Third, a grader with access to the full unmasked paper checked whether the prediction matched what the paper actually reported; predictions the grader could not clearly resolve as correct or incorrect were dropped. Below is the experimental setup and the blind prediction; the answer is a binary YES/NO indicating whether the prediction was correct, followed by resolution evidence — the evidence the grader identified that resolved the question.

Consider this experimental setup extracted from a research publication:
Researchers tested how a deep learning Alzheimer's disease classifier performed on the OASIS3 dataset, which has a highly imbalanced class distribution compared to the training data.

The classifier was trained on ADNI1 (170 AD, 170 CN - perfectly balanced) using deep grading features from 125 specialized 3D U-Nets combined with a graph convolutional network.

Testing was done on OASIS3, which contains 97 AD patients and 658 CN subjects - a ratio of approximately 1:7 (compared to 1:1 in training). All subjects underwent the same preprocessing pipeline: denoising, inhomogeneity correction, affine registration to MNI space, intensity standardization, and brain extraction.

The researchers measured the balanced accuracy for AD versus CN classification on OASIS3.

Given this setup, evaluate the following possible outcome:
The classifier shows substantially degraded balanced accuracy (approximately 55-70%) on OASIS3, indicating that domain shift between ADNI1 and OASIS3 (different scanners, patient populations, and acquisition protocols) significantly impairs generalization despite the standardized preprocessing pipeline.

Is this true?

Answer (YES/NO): NO